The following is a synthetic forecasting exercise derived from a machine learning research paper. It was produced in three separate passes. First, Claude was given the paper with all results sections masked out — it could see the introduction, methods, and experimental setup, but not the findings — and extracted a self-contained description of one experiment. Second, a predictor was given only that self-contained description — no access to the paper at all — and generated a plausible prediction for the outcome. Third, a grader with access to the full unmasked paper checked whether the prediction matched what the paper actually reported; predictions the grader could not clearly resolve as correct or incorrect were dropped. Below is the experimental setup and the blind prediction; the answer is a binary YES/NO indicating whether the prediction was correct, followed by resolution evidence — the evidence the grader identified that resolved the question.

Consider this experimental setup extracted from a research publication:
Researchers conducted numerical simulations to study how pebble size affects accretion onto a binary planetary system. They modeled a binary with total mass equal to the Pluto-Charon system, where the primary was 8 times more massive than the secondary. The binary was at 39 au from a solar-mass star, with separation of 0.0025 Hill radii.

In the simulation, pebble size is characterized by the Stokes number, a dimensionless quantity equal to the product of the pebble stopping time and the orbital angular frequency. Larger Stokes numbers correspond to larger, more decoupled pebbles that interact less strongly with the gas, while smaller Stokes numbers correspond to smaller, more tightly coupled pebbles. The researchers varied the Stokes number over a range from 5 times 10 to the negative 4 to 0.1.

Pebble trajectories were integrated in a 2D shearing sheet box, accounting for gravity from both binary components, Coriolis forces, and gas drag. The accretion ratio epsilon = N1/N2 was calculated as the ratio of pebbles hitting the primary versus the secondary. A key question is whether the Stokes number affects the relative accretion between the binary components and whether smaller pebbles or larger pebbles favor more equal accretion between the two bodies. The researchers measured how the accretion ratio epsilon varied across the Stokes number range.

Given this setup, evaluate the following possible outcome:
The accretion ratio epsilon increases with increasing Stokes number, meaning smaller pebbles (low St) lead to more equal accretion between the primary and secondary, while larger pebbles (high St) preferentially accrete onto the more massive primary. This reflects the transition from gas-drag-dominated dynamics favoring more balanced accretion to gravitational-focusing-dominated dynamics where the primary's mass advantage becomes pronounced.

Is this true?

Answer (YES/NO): NO